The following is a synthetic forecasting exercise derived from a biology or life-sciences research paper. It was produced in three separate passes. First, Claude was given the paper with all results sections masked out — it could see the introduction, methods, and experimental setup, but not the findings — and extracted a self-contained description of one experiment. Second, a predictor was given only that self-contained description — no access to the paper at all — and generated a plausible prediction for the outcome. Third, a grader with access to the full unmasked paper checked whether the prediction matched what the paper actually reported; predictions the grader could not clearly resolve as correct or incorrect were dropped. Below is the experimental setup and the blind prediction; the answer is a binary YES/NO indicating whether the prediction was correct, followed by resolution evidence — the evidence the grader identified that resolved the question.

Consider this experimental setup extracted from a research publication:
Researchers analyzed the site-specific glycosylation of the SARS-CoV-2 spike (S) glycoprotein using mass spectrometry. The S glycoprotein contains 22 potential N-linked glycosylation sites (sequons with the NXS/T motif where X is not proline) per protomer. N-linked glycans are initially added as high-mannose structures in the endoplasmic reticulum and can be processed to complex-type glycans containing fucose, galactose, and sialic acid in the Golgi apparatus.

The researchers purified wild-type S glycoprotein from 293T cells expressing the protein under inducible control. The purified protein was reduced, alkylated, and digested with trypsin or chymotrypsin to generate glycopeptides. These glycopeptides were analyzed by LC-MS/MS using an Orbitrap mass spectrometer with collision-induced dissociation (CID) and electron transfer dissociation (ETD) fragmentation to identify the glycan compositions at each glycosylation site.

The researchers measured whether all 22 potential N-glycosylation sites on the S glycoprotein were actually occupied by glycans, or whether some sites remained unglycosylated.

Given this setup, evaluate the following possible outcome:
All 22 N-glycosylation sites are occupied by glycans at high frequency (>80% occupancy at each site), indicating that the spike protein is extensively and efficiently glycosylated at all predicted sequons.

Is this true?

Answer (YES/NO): YES